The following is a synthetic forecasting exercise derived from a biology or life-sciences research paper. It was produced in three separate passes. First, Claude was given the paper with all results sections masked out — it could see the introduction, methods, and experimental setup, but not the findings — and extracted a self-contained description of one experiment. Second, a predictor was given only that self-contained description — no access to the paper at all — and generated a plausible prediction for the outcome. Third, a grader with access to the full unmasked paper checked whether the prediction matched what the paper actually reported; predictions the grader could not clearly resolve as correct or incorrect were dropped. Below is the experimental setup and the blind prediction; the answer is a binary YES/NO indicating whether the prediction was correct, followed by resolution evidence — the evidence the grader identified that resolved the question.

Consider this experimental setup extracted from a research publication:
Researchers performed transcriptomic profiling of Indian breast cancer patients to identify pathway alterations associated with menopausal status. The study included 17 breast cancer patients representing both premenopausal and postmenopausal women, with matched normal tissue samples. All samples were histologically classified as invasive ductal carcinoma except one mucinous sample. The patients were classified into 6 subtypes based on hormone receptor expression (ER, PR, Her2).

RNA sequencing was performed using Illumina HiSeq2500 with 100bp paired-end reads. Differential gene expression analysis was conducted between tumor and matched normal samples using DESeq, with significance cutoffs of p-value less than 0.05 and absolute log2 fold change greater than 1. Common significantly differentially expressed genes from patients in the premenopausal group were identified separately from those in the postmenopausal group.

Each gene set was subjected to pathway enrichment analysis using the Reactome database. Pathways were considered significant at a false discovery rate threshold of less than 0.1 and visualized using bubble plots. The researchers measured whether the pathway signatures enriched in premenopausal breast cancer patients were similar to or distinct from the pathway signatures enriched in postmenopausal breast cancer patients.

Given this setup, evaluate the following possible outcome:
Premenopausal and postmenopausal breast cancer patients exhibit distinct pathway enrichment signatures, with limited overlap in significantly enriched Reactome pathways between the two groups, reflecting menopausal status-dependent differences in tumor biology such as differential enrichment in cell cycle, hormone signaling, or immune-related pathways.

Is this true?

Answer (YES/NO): YES